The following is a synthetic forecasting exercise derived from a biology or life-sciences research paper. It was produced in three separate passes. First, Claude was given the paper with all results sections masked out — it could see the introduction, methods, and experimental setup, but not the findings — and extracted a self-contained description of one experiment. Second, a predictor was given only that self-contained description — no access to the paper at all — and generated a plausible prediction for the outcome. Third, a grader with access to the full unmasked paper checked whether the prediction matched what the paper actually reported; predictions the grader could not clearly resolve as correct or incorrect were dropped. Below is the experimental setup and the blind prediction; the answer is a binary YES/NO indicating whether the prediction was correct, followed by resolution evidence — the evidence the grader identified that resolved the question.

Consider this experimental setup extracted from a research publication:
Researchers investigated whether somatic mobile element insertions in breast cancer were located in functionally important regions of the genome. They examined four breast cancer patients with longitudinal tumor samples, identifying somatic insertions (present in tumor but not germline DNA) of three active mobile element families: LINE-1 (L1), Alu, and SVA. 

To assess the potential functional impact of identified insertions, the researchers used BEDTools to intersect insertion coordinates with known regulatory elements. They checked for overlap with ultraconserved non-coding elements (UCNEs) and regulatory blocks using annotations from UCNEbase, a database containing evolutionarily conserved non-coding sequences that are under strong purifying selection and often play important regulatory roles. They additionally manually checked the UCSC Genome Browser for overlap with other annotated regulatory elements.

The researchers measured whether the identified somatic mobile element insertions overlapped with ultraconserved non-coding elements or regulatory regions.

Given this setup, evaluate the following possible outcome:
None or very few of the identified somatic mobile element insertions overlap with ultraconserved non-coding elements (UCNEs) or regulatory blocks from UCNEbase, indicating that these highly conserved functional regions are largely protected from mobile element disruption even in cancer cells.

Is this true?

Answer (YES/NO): YES